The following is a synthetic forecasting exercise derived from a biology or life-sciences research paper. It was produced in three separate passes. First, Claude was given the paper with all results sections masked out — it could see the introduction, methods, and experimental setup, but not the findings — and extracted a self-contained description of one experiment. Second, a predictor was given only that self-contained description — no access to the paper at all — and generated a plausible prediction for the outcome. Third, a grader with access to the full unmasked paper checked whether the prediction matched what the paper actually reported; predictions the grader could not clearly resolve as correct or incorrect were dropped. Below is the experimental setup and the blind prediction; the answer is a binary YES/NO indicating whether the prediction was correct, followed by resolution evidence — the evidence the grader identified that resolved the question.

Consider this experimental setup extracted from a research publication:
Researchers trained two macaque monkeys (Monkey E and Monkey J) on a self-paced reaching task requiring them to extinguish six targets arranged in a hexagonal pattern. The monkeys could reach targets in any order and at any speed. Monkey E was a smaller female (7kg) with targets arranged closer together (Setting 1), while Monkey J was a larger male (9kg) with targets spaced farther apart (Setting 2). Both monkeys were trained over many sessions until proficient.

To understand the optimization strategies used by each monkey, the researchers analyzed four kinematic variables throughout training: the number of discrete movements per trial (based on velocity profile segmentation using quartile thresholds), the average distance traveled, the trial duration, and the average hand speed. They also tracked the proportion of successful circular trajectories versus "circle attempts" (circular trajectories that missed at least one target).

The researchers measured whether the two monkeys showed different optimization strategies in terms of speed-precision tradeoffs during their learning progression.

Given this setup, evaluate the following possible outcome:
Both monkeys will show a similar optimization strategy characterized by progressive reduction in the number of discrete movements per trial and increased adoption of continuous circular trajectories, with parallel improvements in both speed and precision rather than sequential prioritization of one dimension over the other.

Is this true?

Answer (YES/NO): NO